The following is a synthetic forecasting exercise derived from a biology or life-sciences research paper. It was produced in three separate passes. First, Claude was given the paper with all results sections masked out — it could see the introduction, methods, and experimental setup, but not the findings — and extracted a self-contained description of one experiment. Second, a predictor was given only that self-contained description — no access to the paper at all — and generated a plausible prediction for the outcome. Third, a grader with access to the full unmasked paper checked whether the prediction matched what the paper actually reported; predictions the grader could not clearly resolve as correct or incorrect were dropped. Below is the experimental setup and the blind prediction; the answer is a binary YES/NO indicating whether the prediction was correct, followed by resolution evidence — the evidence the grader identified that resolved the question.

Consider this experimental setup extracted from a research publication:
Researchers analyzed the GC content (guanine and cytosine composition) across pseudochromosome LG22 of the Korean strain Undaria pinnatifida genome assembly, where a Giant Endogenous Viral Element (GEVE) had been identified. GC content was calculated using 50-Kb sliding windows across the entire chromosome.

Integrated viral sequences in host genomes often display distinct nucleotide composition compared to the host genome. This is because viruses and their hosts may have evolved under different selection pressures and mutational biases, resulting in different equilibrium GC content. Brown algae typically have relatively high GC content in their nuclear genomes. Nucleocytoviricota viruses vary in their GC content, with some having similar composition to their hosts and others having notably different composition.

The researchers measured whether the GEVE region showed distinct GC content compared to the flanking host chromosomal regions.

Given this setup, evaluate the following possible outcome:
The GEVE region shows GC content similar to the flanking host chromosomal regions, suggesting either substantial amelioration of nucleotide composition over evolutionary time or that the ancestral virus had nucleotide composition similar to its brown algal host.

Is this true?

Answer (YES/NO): NO